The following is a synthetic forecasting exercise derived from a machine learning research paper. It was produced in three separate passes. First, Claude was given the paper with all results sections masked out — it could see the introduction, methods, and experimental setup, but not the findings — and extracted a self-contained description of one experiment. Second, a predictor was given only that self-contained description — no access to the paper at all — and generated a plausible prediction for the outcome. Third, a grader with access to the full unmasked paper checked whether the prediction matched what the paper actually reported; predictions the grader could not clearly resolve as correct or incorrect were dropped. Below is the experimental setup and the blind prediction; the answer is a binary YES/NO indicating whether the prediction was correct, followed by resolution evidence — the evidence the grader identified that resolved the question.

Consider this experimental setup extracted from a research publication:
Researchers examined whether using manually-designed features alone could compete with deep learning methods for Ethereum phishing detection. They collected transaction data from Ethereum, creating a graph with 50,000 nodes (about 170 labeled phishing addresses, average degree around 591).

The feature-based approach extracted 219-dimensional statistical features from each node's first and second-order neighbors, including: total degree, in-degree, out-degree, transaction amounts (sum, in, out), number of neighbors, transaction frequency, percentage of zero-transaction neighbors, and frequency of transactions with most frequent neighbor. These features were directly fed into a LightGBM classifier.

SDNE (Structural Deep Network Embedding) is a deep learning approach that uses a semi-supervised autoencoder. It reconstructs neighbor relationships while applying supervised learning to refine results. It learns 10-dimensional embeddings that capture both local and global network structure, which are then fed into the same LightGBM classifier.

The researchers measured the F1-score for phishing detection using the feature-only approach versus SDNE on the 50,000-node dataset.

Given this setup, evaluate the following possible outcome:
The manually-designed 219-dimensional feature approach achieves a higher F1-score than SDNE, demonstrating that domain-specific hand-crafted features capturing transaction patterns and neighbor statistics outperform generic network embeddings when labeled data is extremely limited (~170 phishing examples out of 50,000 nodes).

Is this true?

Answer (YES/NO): YES